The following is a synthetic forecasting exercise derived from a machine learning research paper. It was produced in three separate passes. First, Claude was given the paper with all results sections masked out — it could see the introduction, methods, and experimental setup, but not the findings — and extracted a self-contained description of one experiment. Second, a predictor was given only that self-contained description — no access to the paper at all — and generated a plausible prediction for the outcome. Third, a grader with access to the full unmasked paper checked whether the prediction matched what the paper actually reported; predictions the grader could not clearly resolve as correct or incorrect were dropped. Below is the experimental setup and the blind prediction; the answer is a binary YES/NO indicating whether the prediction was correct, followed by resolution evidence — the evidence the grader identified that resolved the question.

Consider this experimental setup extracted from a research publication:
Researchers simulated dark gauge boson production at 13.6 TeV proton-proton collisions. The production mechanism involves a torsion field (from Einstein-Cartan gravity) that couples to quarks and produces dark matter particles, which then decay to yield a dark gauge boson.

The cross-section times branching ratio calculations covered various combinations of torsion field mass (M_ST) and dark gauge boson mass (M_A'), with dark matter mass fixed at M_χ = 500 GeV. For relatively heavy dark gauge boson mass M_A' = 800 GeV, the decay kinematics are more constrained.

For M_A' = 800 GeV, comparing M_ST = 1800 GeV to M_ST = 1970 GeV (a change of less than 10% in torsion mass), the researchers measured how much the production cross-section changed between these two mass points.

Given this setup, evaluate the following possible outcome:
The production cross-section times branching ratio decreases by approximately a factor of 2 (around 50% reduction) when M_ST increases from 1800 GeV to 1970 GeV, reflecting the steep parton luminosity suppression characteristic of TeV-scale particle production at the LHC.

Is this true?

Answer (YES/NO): NO